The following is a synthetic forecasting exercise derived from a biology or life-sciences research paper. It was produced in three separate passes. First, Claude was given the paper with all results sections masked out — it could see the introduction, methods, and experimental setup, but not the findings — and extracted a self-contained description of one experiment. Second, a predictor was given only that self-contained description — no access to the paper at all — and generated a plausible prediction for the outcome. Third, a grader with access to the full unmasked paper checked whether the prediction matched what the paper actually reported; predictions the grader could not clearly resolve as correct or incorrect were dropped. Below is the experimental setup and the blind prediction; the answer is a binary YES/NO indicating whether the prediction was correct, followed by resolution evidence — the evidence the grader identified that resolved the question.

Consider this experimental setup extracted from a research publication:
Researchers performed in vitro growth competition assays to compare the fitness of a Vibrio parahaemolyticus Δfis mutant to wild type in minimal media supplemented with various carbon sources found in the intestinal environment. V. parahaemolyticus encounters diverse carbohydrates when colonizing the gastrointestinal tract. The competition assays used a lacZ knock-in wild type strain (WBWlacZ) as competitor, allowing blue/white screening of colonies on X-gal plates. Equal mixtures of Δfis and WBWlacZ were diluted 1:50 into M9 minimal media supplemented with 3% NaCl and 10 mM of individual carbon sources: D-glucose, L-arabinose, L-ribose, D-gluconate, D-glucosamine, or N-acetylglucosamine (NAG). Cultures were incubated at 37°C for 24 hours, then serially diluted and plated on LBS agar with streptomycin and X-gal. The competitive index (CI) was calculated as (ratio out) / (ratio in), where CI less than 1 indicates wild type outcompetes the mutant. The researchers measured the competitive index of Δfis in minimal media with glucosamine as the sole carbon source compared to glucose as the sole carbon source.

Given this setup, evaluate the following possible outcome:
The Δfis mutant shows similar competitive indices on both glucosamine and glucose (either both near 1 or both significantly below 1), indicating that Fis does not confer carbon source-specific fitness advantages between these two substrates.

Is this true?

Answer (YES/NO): NO